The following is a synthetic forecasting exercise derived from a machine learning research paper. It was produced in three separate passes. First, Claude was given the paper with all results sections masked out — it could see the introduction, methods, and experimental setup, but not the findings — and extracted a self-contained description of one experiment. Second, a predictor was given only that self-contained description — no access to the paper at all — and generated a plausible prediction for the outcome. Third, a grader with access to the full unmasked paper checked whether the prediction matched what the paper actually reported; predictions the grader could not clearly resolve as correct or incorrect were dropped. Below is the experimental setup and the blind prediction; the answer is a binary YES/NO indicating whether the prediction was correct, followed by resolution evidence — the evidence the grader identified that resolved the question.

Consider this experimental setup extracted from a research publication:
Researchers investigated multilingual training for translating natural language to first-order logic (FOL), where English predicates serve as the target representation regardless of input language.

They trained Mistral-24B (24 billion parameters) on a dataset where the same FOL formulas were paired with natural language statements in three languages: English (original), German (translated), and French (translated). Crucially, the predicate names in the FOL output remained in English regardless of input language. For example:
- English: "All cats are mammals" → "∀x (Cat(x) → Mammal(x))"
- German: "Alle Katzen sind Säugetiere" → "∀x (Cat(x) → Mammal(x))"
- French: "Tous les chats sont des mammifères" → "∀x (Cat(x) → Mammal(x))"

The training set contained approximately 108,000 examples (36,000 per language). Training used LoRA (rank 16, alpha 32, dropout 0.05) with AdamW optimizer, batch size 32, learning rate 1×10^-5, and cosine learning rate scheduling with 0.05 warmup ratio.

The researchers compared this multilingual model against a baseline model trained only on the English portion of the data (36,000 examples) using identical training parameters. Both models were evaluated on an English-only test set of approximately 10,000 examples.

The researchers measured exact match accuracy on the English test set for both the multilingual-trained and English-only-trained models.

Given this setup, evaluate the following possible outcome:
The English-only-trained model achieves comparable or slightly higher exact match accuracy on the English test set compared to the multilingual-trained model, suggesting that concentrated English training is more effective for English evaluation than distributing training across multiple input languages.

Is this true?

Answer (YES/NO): YES